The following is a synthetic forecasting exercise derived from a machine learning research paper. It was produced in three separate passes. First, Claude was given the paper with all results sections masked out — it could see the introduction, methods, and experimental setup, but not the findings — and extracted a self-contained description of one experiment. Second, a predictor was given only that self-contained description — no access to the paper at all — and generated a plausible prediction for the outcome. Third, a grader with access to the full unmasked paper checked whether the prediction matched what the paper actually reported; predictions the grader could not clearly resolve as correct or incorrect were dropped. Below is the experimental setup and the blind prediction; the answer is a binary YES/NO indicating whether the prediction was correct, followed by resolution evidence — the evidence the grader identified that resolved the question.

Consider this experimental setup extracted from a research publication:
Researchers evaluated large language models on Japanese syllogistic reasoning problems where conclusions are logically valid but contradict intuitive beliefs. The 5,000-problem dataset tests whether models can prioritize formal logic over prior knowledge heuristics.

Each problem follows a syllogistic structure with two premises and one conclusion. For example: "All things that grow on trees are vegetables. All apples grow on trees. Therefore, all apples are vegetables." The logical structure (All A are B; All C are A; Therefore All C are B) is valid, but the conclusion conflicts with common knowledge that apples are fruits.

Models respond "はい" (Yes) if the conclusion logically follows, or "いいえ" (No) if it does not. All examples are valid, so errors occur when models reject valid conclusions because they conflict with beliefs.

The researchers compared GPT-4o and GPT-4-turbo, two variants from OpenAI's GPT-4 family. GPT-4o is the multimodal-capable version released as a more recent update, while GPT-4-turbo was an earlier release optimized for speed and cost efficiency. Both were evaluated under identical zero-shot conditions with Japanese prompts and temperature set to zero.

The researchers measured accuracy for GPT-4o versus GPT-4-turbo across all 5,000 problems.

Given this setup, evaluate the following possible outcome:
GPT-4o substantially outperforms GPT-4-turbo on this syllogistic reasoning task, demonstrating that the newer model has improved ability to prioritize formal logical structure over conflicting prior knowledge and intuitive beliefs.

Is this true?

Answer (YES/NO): YES